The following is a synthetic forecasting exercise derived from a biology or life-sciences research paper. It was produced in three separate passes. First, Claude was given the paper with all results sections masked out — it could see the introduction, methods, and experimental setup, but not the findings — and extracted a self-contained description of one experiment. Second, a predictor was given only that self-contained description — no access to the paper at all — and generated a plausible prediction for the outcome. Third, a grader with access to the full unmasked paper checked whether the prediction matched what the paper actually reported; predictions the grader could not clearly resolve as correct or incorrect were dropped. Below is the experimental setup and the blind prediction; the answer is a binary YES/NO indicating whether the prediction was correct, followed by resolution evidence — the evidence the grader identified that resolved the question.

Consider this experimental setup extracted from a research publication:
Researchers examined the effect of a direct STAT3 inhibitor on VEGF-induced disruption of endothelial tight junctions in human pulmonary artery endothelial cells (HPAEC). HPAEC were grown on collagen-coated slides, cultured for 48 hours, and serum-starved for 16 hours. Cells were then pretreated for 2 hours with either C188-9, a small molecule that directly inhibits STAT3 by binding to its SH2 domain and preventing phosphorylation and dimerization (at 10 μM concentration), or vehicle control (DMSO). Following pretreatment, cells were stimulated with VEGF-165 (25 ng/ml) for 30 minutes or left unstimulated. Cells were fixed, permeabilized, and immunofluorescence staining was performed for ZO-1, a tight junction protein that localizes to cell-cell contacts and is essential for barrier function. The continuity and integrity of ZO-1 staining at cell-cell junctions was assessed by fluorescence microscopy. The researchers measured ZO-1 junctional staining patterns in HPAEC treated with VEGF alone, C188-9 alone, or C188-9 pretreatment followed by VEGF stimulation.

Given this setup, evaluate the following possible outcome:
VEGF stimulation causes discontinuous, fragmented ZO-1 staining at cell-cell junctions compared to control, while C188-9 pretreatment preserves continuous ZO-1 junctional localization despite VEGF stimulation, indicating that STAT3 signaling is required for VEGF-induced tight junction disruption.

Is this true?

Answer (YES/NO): YES